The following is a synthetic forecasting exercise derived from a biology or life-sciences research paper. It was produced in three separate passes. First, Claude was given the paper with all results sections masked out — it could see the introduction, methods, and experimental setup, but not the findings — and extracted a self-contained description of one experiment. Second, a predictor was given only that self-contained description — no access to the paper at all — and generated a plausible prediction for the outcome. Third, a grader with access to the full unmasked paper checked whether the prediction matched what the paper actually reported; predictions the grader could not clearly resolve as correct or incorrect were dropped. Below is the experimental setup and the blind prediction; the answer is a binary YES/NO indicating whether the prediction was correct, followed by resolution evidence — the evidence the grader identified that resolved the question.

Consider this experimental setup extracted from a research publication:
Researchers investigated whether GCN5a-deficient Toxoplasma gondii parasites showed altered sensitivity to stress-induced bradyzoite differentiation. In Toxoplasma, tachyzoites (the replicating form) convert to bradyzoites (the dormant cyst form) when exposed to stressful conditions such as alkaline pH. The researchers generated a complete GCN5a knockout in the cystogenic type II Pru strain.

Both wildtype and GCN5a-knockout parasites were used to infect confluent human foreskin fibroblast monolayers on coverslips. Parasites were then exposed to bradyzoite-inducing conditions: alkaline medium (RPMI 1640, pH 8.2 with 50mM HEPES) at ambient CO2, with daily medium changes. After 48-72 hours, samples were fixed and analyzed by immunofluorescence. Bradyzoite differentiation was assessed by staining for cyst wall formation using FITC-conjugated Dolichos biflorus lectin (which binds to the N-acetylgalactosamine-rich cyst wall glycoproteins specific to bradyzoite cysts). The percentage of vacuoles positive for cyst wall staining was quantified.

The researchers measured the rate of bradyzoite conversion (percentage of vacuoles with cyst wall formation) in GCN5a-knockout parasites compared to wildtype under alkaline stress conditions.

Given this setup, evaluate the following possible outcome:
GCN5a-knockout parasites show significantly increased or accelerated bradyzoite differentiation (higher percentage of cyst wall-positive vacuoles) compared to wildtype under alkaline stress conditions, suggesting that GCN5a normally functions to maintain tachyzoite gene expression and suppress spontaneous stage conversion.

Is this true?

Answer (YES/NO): YES